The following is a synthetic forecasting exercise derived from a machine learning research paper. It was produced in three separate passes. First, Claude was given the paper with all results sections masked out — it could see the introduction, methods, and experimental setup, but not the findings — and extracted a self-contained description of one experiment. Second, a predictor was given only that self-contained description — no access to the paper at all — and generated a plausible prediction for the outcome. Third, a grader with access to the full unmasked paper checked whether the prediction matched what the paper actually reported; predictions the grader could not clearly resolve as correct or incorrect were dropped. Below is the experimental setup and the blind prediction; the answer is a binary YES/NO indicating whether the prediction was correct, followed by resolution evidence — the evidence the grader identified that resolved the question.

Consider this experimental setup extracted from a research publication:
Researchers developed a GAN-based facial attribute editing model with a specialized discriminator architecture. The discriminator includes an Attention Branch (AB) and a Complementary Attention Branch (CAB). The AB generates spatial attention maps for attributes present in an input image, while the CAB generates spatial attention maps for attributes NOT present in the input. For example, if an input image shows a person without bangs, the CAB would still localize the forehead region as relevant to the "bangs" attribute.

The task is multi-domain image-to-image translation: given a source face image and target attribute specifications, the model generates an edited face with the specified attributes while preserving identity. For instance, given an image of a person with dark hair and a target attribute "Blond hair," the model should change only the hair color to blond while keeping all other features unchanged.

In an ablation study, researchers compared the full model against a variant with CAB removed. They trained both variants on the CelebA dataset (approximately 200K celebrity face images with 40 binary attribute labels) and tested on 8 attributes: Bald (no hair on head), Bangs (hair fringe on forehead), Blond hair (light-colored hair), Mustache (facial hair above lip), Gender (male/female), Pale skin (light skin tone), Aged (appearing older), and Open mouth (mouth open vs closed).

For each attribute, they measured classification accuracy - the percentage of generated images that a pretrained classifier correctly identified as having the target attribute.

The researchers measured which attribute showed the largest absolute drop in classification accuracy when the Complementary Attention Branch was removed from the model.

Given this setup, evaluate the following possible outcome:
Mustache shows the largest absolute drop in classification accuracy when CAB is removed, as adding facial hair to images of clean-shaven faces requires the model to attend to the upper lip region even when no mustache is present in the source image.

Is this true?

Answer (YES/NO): NO